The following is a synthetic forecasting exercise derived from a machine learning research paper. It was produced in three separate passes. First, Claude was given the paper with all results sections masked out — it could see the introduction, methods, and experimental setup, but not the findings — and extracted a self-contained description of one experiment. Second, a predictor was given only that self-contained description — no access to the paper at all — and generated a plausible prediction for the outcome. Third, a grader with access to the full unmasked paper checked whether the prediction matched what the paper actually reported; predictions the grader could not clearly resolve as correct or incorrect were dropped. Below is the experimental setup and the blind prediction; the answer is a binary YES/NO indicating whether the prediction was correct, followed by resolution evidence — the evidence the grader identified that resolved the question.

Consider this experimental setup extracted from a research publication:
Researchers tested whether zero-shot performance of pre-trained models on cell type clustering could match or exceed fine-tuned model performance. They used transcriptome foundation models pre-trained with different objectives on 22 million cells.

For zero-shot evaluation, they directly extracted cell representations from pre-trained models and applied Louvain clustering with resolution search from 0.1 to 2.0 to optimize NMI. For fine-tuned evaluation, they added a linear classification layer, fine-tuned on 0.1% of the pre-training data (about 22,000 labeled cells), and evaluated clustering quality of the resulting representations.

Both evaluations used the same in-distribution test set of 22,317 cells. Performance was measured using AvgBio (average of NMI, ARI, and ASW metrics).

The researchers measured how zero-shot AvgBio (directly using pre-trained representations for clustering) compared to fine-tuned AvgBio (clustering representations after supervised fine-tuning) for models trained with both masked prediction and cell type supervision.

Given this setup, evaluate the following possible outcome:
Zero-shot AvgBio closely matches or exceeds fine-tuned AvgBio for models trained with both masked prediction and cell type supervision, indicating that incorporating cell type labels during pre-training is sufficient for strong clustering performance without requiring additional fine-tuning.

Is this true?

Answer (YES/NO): NO